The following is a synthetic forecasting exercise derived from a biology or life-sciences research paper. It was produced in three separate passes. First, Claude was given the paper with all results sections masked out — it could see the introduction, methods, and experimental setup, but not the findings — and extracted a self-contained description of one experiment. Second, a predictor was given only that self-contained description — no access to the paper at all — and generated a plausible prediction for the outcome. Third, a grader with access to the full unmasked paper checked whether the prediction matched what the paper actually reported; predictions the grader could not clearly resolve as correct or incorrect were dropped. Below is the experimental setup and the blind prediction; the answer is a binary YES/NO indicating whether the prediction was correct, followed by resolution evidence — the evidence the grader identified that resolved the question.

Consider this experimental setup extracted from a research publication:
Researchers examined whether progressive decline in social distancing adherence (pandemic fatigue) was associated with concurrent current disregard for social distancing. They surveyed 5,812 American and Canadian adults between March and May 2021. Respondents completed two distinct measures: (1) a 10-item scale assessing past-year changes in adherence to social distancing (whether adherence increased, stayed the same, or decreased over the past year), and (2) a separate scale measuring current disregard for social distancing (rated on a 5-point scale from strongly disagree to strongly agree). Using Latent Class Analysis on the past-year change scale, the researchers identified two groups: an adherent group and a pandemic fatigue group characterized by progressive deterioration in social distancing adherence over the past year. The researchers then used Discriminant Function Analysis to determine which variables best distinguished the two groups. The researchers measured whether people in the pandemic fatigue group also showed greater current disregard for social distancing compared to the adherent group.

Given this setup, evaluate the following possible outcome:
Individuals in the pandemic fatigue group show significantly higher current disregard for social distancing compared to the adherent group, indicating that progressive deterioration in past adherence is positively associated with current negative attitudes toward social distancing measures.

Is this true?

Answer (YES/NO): YES